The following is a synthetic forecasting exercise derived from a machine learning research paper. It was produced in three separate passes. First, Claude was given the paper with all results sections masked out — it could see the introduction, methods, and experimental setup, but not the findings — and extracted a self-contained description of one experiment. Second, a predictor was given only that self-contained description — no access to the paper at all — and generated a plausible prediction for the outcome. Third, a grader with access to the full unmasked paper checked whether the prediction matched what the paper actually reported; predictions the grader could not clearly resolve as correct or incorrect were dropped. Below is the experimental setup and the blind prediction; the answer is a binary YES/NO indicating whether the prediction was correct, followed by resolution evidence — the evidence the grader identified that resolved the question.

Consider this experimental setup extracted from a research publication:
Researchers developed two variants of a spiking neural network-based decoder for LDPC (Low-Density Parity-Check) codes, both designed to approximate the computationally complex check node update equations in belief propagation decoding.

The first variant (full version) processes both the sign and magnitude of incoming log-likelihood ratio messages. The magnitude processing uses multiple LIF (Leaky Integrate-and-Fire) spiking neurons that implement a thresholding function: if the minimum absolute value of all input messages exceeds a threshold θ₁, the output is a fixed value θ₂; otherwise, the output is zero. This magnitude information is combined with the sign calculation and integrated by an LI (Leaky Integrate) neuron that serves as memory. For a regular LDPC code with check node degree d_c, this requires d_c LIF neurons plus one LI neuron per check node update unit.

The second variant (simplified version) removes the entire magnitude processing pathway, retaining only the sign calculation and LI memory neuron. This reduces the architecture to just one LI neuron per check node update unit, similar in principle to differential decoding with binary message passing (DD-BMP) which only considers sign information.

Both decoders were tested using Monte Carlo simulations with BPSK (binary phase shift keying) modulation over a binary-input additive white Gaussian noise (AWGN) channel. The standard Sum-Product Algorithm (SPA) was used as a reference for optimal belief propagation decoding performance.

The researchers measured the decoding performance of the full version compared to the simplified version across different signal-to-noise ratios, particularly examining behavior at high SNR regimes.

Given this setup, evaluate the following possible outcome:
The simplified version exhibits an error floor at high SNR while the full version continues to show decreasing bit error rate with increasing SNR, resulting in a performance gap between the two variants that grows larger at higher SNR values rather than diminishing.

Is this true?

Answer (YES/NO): NO